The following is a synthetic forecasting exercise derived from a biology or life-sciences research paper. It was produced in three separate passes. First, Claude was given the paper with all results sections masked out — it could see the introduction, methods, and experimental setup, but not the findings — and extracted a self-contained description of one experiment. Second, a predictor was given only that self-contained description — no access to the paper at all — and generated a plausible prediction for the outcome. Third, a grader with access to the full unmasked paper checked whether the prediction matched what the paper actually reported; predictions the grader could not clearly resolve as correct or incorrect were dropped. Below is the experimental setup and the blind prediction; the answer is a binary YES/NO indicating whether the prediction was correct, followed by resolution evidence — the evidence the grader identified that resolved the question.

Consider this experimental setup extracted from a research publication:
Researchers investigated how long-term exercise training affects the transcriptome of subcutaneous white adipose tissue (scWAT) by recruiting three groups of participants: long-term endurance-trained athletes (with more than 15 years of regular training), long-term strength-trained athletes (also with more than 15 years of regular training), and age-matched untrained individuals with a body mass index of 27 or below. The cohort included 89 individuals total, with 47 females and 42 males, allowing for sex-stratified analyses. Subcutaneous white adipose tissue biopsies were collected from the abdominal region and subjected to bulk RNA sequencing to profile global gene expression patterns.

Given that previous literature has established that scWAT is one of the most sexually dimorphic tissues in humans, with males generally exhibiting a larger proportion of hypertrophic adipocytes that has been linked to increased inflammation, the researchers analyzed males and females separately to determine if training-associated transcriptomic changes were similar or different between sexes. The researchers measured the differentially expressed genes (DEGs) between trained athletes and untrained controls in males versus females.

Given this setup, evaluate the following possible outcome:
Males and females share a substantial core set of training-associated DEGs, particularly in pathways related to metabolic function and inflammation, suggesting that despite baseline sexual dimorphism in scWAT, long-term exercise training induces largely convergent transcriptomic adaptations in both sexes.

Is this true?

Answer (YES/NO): NO